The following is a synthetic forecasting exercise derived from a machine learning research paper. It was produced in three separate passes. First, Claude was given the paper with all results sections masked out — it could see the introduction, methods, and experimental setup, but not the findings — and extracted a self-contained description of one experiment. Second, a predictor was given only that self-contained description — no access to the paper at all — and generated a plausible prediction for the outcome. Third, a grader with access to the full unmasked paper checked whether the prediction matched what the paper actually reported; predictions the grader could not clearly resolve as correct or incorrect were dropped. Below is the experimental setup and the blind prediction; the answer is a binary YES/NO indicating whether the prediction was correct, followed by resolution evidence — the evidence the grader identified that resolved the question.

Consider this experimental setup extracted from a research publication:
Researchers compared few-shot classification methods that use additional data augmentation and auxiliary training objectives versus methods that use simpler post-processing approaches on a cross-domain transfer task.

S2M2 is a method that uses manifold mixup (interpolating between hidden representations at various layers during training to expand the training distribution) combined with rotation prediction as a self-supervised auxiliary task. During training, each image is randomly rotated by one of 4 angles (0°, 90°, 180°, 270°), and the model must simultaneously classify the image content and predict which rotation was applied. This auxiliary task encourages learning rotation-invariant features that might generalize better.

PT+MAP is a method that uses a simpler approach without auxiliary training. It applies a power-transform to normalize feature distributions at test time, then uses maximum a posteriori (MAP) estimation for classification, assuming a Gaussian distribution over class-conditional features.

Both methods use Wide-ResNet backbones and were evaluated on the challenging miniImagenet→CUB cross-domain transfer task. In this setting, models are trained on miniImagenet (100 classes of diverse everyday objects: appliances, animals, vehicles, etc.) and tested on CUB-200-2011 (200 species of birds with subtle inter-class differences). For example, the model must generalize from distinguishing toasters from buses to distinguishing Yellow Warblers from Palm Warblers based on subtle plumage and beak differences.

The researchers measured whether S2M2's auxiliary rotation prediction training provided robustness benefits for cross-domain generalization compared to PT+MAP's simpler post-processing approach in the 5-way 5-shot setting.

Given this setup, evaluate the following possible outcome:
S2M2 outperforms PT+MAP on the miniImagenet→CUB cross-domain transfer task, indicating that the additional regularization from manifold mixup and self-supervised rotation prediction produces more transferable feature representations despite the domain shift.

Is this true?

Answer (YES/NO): NO